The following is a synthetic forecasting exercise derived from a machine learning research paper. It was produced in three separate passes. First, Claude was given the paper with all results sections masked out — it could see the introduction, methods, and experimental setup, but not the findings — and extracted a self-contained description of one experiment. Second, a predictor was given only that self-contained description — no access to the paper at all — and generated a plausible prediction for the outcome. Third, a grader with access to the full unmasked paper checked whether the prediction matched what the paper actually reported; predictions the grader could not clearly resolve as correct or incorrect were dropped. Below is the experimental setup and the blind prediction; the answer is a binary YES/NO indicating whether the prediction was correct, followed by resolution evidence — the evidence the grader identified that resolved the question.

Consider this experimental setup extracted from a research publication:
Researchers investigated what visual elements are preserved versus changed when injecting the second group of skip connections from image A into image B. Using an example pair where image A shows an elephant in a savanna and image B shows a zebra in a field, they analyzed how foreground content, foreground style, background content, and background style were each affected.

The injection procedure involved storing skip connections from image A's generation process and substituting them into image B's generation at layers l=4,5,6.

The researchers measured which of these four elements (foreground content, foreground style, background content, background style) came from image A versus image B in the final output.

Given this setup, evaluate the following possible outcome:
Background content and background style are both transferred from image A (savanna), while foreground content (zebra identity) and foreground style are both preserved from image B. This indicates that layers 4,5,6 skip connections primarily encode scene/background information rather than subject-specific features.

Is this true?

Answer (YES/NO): NO